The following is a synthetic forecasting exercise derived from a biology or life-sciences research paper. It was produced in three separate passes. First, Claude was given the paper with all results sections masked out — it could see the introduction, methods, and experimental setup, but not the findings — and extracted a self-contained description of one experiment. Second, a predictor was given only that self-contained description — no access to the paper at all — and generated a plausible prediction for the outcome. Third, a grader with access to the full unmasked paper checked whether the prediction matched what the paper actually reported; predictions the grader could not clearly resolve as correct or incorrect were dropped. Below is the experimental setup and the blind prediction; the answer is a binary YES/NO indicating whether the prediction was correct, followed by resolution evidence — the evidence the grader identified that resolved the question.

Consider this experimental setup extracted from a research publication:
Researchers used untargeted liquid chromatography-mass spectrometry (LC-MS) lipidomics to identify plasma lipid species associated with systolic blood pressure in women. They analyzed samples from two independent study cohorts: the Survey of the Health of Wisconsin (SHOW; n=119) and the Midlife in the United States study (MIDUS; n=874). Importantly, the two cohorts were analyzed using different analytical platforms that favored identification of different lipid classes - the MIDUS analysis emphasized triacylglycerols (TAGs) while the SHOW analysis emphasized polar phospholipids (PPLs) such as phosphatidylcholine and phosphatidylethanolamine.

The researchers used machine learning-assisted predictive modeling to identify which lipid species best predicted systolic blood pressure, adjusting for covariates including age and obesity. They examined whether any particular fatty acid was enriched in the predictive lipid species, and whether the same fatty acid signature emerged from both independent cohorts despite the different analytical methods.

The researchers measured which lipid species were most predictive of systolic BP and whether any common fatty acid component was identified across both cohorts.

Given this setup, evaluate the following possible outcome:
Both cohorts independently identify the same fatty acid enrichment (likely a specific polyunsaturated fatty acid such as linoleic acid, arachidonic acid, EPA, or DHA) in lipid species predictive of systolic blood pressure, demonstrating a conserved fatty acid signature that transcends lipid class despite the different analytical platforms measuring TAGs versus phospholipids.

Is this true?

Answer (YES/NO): YES